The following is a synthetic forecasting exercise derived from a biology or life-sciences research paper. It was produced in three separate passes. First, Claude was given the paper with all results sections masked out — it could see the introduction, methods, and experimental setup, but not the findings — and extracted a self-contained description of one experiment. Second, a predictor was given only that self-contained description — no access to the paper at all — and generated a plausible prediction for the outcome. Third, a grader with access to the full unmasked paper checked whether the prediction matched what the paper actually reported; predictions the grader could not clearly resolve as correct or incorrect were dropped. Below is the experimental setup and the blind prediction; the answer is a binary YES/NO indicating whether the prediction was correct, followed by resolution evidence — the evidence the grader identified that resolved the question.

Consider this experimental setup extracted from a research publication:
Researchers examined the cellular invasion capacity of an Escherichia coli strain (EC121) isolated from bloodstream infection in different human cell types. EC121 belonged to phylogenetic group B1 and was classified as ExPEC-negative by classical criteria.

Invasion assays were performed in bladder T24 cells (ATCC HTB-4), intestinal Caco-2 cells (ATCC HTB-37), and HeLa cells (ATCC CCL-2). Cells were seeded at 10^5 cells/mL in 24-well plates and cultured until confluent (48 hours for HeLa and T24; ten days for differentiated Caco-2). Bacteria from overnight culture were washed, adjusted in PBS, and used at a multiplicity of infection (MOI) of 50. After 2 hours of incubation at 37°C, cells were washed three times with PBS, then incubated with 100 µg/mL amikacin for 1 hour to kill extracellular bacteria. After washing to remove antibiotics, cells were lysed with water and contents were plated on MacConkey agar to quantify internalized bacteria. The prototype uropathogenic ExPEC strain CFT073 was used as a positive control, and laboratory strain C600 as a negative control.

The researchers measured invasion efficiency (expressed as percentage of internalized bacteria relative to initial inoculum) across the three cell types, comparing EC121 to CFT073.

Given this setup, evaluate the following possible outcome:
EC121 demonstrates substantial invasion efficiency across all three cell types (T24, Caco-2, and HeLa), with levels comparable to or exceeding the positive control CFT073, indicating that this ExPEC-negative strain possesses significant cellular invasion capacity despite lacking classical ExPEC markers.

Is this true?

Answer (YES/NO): NO